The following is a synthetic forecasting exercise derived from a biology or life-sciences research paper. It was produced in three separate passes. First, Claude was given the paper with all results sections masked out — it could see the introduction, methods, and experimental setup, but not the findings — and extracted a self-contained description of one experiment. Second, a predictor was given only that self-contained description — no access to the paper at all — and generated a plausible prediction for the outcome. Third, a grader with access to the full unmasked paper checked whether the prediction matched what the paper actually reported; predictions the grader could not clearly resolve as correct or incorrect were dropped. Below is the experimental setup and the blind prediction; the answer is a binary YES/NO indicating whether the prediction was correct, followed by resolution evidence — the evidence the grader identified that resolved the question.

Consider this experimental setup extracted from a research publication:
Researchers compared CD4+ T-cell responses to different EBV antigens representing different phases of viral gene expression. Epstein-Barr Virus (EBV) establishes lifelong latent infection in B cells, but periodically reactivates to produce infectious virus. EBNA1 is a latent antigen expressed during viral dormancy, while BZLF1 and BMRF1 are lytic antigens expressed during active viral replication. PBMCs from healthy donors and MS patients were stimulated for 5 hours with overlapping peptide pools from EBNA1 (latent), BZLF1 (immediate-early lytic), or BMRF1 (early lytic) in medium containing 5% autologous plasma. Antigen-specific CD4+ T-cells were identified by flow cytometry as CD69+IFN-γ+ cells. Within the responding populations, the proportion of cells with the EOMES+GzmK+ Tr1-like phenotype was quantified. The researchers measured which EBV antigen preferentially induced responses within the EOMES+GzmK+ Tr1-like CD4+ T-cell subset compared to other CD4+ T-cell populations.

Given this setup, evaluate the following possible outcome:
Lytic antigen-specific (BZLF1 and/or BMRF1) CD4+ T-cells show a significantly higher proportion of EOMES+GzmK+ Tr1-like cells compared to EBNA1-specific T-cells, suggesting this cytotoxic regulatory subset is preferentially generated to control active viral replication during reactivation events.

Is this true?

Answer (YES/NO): NO